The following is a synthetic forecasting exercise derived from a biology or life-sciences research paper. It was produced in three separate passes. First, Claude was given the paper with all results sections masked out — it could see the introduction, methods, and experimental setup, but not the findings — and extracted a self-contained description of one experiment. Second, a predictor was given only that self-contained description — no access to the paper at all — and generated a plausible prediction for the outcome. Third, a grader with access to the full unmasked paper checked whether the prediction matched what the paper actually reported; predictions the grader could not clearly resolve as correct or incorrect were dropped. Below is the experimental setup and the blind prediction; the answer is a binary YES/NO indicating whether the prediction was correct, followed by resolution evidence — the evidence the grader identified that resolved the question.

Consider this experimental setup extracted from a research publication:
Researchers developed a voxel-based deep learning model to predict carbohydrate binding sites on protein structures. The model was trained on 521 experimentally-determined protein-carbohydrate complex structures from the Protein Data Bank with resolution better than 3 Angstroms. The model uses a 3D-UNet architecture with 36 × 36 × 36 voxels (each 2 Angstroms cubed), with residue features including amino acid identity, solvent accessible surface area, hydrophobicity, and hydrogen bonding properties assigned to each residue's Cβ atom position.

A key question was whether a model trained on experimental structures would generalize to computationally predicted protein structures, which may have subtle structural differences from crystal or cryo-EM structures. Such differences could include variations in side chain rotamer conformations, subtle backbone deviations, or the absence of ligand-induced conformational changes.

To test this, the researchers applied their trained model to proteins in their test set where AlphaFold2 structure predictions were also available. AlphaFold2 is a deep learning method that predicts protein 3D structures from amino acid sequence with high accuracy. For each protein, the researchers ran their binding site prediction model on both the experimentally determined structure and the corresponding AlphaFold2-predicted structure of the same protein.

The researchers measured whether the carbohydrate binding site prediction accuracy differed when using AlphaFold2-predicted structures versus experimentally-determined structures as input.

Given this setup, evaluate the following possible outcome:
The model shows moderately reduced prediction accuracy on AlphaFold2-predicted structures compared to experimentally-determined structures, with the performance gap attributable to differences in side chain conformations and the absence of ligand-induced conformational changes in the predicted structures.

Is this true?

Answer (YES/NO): NO